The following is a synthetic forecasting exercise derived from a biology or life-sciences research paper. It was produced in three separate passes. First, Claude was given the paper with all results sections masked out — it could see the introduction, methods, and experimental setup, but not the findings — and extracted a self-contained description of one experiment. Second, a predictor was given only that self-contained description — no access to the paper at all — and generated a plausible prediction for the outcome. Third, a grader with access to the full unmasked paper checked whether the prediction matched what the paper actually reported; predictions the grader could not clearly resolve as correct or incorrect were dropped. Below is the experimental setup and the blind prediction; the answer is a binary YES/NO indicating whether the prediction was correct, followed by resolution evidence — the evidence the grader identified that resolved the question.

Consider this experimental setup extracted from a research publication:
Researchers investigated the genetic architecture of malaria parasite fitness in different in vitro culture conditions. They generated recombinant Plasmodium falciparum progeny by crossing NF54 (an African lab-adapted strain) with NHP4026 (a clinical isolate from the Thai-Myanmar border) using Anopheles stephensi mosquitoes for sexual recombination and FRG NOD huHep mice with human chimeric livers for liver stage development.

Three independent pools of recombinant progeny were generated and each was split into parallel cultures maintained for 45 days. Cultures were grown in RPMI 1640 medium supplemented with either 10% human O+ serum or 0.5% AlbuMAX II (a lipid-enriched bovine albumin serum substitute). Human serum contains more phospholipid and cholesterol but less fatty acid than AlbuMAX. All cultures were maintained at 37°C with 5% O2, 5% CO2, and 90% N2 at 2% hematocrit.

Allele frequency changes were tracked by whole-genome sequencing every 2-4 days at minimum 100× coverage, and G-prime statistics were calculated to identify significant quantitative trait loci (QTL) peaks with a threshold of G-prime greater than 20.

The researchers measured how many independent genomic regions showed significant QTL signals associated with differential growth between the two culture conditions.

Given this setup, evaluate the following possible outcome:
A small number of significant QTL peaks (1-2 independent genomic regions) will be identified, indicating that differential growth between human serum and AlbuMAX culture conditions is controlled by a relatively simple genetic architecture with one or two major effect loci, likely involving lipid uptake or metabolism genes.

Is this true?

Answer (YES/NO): NO